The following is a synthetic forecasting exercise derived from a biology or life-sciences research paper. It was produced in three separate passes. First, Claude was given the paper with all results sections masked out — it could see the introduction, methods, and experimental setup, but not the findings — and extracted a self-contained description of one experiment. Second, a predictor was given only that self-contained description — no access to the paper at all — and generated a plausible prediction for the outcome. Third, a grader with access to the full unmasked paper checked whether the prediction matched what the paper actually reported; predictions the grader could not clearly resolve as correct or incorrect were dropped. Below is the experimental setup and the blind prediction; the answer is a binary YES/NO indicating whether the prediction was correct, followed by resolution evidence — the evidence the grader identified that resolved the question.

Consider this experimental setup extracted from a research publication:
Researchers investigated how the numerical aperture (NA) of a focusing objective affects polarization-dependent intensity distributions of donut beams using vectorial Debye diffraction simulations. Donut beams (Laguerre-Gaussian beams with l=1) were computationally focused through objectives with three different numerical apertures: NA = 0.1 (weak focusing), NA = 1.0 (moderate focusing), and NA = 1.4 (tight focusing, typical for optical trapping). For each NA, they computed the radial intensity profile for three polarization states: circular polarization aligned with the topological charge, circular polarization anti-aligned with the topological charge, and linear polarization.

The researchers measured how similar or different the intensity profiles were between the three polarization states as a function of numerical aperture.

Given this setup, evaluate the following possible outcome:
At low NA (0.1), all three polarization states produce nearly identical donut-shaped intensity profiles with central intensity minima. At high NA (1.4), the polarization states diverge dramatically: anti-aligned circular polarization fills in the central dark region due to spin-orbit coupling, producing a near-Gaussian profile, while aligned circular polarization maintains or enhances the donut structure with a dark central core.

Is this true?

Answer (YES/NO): YES